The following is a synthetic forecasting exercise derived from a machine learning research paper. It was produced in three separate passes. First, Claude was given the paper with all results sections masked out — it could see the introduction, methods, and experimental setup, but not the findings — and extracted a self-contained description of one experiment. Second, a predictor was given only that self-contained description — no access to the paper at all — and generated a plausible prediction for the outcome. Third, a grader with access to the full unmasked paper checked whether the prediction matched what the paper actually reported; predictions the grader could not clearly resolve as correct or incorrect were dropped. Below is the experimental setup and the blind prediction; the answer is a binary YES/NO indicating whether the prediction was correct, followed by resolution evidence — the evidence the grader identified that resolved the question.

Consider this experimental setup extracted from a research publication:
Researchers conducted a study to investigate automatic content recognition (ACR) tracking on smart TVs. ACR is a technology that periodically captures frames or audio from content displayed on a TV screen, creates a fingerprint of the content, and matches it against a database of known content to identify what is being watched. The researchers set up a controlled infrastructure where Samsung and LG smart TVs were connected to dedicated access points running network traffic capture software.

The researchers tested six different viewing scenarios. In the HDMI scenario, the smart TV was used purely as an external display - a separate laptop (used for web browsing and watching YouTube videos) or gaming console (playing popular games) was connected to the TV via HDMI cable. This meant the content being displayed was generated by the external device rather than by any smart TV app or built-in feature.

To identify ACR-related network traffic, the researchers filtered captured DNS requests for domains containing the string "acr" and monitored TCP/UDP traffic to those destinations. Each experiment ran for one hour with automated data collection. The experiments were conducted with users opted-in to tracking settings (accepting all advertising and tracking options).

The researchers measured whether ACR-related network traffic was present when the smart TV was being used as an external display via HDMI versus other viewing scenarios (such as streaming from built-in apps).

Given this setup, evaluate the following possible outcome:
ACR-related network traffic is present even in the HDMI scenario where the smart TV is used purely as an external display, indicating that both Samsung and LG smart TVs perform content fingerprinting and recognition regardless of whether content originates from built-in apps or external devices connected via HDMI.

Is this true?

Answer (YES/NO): YES